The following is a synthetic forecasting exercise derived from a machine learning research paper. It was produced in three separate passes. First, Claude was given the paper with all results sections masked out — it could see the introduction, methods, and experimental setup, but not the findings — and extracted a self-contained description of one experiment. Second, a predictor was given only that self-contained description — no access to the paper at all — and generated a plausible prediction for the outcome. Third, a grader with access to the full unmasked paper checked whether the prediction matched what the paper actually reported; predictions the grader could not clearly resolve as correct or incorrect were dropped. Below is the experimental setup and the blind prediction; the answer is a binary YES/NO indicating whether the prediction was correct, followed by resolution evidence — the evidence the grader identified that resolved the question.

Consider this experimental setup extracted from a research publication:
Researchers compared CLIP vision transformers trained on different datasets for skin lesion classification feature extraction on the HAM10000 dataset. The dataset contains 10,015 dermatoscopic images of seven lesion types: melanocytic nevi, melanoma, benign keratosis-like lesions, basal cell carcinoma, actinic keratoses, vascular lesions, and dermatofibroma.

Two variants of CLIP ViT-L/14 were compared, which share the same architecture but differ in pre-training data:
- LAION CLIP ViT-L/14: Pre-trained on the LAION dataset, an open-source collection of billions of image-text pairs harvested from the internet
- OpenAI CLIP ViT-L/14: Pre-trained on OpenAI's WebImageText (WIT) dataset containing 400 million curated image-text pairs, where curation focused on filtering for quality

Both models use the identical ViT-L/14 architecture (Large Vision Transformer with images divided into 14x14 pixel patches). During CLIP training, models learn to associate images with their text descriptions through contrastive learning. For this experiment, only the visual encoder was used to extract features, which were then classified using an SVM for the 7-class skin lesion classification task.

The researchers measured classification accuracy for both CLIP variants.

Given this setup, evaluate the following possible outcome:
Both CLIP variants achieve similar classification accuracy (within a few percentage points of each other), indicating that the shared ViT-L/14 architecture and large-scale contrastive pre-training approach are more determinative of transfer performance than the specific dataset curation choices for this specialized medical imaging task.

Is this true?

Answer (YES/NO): YES